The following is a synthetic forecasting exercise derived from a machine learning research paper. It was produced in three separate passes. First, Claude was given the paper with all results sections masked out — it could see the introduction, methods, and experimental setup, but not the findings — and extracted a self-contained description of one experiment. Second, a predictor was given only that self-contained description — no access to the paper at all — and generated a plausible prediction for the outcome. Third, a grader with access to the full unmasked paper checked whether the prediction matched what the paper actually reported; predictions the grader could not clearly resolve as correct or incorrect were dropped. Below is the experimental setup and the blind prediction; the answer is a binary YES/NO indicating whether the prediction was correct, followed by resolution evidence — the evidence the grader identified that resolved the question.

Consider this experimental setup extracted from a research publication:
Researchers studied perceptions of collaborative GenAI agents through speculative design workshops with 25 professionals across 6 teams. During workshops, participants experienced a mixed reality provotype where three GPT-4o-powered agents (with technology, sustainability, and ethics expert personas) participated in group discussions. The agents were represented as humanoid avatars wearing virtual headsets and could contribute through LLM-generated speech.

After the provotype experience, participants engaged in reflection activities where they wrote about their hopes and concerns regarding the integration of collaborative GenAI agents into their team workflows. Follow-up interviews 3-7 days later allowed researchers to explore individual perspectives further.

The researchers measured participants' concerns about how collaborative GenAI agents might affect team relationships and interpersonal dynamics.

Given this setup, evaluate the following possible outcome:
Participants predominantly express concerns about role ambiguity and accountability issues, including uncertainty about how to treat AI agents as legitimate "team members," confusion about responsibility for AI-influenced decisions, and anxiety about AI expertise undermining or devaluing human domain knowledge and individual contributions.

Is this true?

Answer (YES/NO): NO